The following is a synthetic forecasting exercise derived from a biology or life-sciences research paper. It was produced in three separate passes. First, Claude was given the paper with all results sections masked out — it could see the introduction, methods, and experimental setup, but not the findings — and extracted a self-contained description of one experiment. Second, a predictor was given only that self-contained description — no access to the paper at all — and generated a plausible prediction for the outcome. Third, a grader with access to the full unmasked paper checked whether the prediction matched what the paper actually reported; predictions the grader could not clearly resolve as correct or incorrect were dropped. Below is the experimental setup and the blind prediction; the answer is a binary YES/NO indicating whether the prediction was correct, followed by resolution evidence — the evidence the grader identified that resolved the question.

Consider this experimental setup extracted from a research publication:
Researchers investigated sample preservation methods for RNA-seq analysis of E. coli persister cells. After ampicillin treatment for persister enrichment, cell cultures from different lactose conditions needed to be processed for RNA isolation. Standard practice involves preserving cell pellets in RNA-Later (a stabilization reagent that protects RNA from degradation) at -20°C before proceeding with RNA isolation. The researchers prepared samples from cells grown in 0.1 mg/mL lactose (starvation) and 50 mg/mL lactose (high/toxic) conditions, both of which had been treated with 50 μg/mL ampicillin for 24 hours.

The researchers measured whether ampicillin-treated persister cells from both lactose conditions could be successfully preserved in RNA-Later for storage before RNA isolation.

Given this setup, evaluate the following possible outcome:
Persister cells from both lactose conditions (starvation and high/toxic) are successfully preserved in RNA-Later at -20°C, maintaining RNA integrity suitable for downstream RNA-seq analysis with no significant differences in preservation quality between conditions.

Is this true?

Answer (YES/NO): NO